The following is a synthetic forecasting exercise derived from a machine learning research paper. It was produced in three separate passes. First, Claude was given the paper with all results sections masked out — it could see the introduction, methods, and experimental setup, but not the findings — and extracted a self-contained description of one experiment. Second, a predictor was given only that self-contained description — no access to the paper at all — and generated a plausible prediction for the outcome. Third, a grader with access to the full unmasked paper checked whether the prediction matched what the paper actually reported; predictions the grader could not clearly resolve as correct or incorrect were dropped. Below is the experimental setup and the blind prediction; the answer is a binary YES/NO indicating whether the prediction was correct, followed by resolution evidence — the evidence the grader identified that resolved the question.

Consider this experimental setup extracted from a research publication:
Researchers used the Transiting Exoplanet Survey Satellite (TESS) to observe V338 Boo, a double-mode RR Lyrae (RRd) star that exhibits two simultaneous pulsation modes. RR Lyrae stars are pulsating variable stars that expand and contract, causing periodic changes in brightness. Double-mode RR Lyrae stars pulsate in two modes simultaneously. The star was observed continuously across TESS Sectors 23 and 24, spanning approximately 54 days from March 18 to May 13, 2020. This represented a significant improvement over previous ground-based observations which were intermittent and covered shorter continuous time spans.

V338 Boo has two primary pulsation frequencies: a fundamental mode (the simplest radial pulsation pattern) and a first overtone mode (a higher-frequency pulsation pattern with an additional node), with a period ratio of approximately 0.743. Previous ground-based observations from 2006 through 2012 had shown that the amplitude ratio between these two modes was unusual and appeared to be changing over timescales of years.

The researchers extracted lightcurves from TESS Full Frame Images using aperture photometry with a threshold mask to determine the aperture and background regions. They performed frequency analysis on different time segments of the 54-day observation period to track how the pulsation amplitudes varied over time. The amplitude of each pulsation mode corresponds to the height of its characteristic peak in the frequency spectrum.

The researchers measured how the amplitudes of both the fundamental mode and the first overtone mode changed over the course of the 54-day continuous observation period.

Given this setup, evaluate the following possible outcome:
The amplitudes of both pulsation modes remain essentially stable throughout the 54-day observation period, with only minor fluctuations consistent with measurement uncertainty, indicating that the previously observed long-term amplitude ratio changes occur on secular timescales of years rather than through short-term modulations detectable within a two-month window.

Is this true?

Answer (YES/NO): NO